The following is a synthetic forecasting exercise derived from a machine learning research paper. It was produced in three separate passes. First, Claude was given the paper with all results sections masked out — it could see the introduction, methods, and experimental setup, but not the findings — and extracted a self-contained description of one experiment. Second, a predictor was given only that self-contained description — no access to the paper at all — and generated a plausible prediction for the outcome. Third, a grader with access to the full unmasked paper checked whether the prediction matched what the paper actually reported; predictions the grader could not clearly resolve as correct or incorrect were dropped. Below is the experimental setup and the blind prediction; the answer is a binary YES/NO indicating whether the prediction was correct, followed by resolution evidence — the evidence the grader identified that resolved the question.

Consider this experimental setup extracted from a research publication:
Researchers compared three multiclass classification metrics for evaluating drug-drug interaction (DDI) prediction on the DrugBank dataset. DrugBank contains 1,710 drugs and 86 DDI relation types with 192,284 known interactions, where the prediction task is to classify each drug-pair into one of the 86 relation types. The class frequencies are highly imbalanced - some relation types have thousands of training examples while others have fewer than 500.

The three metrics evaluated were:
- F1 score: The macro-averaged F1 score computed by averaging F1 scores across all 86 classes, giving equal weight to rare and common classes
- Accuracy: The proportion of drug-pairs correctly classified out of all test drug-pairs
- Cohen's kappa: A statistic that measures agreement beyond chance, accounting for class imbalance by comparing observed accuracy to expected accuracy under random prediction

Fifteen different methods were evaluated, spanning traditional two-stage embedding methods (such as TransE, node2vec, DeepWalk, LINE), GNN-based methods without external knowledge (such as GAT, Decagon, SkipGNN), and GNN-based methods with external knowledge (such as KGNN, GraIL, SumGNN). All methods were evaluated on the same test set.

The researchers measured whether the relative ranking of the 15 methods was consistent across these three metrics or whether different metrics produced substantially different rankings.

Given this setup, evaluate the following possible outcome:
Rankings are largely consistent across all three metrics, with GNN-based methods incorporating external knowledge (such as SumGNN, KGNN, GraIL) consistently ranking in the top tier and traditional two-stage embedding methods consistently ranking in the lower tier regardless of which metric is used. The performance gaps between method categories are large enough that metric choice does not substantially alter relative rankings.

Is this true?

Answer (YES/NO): YES